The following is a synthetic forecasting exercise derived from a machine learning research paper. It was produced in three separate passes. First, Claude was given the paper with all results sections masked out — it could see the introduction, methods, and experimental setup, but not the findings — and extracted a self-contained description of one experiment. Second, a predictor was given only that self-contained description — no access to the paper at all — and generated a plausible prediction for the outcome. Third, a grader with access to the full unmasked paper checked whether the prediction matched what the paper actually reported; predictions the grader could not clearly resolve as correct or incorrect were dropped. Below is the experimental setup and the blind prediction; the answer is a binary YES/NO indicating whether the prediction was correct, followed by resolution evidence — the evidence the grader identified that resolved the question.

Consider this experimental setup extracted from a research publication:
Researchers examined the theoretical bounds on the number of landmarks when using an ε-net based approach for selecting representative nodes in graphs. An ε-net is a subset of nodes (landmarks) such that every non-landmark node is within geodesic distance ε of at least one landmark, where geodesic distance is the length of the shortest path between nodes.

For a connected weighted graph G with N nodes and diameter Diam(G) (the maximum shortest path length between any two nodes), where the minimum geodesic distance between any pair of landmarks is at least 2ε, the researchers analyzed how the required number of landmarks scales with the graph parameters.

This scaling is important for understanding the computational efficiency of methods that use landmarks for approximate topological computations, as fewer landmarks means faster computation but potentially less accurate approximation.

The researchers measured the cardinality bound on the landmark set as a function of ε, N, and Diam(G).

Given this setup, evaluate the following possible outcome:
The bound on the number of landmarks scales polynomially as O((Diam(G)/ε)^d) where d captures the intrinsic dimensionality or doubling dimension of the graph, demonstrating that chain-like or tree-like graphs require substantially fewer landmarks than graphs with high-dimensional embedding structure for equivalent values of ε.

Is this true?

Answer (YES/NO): NO